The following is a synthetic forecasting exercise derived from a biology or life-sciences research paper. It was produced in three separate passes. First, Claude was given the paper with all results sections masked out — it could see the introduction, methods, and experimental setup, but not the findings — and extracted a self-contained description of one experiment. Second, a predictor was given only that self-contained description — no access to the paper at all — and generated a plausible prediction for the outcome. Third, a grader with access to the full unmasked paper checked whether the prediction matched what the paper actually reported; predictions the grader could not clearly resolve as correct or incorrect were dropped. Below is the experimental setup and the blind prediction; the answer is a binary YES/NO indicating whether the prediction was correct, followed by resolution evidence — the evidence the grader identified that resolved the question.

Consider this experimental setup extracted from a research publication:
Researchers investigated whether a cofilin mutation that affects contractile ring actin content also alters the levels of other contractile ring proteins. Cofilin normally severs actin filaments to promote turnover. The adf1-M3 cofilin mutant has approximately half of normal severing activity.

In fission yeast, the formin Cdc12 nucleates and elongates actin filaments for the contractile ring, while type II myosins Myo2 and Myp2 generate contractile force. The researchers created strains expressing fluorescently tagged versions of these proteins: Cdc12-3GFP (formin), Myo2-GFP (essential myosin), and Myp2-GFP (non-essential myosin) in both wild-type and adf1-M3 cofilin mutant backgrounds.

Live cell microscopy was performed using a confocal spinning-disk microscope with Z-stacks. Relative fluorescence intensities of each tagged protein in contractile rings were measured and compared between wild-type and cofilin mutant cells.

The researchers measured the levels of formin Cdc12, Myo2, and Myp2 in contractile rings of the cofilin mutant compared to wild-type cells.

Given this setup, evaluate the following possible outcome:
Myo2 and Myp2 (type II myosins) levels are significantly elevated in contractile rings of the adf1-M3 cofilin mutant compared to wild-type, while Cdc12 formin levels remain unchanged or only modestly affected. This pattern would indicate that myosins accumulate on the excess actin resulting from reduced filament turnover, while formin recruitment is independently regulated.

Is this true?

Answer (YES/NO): NO